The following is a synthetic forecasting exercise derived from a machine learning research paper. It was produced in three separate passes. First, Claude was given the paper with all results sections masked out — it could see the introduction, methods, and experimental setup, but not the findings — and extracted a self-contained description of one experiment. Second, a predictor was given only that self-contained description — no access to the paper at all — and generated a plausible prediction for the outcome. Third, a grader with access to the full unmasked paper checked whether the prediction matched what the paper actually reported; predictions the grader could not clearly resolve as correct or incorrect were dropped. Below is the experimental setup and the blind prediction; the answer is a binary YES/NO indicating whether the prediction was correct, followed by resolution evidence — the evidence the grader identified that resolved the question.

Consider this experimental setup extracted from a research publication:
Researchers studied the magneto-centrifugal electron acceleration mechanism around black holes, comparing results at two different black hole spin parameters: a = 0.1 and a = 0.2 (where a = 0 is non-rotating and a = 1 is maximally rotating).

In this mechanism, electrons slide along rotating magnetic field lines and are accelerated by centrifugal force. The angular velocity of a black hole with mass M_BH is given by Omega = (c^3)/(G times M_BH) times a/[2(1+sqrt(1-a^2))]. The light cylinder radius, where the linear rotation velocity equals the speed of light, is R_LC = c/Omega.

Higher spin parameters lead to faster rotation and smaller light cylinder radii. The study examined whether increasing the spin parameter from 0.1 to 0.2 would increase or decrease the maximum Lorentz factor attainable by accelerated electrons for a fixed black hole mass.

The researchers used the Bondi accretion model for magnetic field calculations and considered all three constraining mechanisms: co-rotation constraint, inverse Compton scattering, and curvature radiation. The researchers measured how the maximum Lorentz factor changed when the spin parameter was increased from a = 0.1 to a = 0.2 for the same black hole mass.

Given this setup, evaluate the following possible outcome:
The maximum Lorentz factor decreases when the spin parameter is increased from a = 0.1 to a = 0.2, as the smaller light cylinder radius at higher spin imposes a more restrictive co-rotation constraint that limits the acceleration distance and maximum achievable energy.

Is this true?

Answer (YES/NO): NO